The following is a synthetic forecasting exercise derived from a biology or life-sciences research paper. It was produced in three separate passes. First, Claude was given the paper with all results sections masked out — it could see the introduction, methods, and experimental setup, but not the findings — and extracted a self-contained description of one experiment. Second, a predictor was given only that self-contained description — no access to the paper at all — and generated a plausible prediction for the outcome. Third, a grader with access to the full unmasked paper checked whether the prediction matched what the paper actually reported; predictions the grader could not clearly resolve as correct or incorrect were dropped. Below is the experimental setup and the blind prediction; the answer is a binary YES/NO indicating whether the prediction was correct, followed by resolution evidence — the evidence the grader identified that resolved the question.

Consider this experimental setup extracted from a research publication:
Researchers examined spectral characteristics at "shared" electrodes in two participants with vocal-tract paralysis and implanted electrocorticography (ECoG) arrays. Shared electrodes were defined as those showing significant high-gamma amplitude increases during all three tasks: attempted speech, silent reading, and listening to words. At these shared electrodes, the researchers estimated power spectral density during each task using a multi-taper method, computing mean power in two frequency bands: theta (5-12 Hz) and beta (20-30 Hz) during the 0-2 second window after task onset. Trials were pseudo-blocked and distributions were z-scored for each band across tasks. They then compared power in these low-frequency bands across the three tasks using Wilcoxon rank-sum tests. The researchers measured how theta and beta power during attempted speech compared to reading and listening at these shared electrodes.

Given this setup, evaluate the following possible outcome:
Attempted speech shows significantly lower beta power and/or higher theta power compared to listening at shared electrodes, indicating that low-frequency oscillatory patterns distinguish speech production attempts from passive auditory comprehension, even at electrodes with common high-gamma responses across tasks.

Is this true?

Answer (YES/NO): YES